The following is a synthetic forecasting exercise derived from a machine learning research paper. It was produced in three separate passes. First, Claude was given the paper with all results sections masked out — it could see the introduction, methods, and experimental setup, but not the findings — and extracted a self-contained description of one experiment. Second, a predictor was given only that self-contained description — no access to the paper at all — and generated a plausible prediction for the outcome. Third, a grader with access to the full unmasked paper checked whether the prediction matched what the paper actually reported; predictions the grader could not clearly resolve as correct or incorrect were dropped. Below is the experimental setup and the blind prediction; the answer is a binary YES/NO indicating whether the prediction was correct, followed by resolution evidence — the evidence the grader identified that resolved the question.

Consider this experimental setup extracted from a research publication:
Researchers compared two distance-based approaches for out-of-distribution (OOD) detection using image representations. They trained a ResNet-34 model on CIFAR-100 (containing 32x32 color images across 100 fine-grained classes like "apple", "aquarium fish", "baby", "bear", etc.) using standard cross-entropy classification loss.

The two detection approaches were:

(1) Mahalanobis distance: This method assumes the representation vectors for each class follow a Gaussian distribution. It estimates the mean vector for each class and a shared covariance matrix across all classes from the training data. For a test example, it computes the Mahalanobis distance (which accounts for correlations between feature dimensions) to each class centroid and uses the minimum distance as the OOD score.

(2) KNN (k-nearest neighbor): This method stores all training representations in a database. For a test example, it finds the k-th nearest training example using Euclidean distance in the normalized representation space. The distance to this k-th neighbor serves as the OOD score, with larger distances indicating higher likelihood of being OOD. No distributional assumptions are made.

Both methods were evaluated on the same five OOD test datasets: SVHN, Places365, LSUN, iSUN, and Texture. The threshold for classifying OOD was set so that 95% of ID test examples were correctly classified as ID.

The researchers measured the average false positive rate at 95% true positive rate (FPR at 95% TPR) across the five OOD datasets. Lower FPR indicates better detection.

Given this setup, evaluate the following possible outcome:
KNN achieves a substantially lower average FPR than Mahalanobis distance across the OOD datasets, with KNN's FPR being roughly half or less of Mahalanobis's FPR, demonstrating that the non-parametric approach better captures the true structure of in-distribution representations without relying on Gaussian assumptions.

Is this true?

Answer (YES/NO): NO